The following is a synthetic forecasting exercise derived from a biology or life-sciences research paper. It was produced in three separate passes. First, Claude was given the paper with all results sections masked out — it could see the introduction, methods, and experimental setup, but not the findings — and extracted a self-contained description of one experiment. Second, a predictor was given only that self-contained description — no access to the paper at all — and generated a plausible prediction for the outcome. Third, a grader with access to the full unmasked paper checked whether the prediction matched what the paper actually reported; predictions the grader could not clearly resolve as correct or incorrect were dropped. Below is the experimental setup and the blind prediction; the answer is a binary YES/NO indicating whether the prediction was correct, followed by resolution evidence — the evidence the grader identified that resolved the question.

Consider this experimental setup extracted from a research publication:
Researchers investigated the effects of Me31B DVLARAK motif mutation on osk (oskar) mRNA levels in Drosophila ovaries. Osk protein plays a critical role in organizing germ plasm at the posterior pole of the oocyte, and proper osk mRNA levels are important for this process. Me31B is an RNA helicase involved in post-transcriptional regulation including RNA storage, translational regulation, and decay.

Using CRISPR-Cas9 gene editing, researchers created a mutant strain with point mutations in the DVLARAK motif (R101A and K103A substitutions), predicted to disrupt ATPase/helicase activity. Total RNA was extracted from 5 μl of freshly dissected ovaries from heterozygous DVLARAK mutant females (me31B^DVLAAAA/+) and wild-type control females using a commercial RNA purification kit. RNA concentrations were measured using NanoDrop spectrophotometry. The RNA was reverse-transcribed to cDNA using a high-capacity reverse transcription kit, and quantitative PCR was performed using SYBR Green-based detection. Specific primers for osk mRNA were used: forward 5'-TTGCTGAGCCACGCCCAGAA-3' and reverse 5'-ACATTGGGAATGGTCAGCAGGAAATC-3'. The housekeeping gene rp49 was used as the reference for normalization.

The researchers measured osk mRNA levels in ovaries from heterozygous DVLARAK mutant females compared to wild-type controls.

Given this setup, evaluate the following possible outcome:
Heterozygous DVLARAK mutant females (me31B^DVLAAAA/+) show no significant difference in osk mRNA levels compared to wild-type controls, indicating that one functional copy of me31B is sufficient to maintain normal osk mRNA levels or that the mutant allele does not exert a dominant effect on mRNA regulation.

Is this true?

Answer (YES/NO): NO